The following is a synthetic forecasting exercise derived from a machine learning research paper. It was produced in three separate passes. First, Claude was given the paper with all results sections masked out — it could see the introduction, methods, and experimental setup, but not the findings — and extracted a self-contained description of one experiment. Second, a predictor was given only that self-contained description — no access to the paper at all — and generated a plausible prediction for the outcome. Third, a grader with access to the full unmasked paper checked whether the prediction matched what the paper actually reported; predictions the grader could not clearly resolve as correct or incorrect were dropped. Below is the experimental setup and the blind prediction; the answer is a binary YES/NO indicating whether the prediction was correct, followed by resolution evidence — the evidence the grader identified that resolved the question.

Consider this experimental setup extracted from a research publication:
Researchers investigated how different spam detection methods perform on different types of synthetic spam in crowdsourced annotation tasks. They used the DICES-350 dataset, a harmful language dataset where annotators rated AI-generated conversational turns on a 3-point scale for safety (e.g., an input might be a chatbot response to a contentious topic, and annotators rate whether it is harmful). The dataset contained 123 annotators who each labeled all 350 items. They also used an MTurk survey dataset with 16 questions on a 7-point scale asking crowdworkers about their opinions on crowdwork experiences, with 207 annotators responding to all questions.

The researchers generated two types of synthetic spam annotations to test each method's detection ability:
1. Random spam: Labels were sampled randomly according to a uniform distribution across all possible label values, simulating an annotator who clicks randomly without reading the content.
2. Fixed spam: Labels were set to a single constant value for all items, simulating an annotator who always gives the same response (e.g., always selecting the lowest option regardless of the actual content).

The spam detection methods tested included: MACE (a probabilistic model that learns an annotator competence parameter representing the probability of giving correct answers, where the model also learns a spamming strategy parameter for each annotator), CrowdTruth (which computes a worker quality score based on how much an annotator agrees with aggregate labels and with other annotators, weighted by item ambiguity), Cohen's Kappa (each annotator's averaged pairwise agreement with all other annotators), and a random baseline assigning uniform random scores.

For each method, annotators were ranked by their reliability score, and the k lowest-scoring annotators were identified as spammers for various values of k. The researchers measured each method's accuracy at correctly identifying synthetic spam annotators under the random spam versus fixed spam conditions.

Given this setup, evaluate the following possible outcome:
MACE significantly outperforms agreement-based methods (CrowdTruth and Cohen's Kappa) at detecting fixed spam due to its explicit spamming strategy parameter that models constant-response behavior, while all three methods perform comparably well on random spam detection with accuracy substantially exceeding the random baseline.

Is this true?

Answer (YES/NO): NO